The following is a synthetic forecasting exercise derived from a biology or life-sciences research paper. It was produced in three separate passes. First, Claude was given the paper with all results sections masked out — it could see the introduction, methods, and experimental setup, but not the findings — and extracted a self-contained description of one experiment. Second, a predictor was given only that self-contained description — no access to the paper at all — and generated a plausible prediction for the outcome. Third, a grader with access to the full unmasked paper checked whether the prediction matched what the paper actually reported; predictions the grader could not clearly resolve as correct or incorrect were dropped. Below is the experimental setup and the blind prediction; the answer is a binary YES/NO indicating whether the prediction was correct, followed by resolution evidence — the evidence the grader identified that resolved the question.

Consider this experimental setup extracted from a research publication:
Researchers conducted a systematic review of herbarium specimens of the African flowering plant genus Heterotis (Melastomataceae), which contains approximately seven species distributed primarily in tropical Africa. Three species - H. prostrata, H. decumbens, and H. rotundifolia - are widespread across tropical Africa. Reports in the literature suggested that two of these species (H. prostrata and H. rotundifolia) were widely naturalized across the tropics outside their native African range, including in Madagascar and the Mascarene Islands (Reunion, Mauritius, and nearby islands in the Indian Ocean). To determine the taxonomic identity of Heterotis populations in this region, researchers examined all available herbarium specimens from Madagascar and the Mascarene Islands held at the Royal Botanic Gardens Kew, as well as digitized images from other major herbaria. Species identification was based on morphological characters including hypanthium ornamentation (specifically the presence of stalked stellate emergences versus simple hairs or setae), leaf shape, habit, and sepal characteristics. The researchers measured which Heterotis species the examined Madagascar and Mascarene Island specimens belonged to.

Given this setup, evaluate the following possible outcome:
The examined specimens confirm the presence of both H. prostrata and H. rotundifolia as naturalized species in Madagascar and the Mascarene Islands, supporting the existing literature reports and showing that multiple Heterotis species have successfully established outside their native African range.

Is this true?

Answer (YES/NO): NO